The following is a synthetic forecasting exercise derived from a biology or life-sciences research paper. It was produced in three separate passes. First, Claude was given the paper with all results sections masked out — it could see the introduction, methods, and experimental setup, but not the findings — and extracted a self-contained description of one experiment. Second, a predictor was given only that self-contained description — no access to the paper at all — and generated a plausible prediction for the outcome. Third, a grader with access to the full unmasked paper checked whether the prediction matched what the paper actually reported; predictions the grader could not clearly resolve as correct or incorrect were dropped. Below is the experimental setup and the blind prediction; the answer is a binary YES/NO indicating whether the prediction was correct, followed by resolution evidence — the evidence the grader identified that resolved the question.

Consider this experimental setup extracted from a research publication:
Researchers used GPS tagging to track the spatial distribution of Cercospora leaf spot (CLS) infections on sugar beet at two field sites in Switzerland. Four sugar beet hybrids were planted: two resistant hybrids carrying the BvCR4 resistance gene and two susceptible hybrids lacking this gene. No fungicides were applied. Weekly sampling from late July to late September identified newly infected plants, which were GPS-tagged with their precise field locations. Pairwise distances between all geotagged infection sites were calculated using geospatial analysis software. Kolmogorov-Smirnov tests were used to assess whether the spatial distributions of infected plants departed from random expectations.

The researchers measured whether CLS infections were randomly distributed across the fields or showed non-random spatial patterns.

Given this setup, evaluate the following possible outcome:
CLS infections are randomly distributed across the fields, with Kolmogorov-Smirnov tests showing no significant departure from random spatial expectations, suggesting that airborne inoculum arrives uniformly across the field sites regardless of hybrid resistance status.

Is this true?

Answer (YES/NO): NO